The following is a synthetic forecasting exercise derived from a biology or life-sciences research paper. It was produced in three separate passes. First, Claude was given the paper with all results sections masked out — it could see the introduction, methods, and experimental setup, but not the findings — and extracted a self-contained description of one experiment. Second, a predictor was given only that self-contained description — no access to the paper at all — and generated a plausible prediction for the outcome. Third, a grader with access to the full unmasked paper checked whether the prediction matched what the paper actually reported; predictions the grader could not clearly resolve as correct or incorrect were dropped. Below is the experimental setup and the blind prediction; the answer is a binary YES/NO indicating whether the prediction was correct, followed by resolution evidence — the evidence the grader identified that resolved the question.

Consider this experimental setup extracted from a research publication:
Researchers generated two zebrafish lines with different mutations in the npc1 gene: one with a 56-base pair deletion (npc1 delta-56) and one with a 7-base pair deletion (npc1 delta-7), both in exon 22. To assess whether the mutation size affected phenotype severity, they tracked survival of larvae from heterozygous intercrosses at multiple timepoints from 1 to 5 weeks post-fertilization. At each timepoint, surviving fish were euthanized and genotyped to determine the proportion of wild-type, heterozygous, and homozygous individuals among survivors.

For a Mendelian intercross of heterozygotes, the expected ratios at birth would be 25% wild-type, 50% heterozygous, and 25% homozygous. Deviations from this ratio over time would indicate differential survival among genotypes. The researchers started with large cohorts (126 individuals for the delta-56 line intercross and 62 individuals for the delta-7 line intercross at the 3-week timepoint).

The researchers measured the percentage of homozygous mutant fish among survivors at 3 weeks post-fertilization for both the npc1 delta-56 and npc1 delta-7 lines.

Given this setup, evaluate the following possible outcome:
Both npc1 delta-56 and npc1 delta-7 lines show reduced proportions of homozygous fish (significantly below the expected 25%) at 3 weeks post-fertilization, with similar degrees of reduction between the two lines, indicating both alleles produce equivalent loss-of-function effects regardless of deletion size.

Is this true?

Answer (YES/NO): YES